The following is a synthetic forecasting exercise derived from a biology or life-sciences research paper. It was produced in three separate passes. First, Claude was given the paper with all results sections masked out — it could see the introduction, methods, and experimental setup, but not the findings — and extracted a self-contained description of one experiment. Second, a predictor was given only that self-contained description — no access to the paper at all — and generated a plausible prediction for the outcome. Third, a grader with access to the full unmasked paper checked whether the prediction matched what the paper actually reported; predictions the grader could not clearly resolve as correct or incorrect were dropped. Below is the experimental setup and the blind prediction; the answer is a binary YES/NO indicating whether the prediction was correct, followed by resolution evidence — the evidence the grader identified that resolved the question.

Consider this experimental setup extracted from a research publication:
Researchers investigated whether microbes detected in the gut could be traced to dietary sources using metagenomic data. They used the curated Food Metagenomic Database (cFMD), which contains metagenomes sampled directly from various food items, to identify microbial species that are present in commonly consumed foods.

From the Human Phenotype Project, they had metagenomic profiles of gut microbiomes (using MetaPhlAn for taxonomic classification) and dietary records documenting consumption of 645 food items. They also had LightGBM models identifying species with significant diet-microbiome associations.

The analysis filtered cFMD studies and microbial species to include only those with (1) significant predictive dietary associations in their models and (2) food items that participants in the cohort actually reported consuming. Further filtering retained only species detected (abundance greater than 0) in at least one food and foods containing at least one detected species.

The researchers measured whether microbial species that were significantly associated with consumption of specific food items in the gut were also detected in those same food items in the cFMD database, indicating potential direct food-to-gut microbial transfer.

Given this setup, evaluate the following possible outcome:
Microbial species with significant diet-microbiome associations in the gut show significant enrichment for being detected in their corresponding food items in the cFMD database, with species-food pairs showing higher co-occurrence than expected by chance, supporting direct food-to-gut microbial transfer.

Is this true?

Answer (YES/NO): NO